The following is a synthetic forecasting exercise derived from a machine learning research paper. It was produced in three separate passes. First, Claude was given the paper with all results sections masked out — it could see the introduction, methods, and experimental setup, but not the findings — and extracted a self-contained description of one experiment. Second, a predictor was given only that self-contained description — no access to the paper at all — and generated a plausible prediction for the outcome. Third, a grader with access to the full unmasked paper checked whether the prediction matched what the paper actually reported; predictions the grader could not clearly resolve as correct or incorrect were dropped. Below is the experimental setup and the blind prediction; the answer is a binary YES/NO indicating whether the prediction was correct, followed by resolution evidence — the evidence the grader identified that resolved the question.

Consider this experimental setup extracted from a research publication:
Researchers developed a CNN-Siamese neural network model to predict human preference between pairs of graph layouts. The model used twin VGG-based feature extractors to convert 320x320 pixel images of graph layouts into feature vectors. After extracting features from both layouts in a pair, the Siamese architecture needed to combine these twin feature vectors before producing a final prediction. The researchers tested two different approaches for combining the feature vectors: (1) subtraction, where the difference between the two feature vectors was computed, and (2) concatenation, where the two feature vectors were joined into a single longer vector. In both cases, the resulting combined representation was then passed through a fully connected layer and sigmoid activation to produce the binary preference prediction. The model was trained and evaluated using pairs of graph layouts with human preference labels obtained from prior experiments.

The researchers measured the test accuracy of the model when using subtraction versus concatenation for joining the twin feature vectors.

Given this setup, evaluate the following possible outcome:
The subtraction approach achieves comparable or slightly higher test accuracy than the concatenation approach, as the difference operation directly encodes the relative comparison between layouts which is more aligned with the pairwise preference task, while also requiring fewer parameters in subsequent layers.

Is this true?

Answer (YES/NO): YES